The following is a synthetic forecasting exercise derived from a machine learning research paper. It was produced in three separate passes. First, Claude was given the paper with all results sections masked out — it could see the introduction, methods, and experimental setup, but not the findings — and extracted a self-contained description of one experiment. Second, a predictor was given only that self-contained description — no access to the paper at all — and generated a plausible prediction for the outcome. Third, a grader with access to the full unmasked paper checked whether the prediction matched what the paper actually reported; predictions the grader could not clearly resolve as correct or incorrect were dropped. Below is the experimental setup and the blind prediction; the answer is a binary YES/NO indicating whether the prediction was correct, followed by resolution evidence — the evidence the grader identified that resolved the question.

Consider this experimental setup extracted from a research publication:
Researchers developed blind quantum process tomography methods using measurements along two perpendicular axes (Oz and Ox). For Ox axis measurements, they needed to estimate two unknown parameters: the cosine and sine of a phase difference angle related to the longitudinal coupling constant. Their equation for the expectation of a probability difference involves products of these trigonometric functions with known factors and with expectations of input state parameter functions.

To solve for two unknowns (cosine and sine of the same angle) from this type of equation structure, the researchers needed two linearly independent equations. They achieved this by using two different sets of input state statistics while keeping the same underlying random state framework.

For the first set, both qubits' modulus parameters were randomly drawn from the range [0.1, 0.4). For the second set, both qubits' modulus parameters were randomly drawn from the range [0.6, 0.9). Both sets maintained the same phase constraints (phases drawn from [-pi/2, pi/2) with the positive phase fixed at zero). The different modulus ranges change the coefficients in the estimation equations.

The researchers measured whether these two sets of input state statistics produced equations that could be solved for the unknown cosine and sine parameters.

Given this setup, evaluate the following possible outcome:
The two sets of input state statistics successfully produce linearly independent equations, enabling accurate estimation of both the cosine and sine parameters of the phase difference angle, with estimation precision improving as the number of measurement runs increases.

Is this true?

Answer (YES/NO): YES